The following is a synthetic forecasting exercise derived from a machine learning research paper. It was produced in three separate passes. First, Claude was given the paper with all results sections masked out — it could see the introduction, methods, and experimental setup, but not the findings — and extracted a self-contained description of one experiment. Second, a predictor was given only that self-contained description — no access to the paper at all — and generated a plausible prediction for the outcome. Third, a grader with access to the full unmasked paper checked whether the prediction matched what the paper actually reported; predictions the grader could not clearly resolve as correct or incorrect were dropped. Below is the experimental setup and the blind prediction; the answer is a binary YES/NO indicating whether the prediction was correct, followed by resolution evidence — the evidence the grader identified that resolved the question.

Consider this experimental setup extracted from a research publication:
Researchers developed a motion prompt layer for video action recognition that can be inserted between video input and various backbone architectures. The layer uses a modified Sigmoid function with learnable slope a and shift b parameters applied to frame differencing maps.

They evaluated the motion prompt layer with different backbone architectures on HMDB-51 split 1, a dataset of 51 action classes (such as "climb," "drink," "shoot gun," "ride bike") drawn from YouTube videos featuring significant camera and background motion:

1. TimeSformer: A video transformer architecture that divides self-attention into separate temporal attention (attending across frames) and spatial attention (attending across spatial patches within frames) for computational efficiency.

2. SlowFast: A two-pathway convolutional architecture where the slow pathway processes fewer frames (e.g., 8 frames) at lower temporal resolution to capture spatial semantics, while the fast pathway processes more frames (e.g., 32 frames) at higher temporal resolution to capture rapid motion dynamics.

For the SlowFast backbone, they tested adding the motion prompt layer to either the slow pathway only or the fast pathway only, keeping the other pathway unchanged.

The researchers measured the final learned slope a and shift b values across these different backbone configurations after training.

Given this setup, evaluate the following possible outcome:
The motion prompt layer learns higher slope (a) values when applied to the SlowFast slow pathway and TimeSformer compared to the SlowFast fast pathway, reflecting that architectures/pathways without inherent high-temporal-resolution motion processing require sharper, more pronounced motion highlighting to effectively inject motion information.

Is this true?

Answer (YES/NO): NO